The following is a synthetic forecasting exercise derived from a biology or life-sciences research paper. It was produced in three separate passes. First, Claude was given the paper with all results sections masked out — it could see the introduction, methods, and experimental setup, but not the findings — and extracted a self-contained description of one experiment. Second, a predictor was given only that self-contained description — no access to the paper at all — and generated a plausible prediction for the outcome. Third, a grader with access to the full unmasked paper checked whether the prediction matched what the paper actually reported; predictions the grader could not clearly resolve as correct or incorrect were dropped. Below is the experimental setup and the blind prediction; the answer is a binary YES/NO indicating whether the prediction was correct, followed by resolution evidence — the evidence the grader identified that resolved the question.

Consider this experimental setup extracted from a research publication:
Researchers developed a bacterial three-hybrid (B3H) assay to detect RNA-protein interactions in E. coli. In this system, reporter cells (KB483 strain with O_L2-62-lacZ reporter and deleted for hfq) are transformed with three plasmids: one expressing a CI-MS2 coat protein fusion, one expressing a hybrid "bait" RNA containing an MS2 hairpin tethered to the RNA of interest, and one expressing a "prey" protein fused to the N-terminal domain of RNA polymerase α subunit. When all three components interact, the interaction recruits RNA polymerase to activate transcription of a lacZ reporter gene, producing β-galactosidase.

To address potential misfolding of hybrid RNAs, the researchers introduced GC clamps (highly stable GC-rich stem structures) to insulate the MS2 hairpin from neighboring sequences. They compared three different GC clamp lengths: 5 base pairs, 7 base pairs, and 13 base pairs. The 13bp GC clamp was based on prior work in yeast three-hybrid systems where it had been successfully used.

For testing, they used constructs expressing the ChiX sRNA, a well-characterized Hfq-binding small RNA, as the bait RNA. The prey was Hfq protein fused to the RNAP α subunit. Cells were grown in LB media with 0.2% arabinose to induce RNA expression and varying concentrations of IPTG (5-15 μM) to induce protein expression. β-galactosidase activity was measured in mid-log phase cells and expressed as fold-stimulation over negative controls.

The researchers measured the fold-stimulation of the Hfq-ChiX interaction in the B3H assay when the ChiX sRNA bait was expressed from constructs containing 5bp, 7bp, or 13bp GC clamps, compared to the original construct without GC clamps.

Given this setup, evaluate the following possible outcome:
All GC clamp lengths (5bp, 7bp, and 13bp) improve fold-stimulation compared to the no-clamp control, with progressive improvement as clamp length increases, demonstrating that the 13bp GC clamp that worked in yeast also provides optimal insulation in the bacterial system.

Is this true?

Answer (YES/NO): NO